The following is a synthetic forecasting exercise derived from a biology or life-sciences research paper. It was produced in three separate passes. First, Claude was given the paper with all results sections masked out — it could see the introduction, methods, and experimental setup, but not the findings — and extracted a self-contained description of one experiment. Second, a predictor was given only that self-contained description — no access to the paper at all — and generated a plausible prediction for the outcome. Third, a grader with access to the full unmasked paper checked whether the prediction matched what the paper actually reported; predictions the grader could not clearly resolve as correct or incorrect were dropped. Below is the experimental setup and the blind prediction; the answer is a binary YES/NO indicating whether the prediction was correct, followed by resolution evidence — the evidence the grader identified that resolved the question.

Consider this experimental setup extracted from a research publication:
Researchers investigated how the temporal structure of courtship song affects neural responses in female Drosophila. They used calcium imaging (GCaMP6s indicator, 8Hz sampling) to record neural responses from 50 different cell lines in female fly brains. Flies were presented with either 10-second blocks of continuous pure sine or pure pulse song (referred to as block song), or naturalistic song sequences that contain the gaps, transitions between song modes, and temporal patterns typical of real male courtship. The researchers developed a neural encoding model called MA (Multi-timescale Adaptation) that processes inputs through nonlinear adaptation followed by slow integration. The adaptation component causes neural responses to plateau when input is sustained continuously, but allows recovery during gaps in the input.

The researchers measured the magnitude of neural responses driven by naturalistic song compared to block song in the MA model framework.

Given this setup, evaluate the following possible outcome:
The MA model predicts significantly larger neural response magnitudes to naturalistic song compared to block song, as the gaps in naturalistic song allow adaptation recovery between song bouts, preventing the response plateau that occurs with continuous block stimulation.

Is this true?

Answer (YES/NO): YES